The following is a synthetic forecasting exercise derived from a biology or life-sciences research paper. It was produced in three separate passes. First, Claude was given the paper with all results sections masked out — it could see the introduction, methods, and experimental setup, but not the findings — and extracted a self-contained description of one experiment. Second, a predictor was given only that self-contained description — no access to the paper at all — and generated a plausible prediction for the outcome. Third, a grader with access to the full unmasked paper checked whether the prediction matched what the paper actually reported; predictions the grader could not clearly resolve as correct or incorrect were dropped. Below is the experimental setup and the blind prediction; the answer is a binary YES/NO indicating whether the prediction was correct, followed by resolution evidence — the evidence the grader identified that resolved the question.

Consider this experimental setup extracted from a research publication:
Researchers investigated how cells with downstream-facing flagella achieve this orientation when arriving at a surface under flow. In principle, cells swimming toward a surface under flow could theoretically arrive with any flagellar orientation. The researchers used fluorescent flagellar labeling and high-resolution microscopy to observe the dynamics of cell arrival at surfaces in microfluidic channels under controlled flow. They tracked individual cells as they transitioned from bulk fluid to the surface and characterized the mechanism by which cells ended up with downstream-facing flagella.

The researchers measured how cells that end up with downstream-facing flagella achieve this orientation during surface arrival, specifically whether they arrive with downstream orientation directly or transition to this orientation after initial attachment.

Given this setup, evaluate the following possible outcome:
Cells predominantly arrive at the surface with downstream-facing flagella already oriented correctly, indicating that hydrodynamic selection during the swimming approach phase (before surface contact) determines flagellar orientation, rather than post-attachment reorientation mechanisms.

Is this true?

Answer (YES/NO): NO